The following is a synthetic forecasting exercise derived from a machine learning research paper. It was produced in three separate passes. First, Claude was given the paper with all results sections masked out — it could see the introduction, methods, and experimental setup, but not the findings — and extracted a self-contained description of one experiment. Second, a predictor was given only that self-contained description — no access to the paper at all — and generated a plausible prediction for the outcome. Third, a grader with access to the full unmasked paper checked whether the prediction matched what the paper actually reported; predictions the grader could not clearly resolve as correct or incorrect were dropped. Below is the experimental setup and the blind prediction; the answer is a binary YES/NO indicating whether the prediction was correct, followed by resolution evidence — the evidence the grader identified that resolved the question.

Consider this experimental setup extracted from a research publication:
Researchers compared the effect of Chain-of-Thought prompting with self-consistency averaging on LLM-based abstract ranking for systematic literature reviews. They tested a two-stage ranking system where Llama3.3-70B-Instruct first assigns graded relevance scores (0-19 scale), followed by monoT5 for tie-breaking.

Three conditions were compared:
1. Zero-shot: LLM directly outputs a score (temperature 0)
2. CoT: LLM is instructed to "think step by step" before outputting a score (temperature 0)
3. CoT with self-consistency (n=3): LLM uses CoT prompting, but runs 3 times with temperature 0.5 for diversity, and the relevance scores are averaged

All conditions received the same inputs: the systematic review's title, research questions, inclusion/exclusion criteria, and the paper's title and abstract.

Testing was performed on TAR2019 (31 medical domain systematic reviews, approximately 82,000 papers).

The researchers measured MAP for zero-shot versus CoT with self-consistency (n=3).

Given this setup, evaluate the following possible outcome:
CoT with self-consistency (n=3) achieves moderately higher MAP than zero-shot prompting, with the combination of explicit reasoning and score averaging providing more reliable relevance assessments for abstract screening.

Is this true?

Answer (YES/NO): NO